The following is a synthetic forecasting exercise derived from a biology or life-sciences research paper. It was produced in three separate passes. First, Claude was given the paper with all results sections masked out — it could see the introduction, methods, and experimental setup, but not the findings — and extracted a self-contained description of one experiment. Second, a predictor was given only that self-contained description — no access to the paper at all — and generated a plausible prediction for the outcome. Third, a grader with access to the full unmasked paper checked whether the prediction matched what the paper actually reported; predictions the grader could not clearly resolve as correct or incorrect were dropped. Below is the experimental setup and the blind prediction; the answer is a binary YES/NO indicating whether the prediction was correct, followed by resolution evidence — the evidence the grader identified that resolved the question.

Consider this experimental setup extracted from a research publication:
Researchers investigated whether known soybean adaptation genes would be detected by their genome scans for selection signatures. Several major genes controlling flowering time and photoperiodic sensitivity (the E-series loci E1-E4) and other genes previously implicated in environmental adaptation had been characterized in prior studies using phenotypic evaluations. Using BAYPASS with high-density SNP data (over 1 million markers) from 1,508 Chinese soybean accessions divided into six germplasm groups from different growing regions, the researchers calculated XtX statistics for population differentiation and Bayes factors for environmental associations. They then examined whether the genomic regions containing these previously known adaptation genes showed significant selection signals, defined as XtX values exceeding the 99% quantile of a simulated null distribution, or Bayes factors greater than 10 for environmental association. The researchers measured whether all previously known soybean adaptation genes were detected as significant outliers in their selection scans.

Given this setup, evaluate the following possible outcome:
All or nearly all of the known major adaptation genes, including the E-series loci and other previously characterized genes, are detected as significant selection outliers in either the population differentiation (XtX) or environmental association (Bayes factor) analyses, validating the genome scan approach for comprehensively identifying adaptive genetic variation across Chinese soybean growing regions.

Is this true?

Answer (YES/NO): NO